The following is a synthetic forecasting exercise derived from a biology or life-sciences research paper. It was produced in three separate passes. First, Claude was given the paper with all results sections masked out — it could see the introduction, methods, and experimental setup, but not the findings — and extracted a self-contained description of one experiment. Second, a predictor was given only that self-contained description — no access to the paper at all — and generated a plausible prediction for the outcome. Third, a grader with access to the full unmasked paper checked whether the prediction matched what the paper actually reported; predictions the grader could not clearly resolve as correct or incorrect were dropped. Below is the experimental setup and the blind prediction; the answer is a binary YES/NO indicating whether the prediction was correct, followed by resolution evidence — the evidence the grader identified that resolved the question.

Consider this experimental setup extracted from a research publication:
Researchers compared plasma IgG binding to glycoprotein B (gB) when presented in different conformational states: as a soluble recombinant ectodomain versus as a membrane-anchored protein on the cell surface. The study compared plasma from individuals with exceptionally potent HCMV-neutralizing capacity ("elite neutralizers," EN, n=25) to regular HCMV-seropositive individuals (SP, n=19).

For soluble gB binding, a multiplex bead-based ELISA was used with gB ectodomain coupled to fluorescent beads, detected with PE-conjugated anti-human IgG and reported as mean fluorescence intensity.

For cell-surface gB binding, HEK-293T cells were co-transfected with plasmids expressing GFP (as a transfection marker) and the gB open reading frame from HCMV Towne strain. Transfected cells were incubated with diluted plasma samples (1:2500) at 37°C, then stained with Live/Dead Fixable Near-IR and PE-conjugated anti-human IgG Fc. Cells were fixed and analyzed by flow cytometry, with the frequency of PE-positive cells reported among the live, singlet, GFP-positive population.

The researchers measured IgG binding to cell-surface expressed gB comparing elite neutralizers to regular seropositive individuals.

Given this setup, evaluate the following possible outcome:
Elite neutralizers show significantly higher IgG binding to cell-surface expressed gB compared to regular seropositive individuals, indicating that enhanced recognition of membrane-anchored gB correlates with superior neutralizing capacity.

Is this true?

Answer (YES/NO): YES